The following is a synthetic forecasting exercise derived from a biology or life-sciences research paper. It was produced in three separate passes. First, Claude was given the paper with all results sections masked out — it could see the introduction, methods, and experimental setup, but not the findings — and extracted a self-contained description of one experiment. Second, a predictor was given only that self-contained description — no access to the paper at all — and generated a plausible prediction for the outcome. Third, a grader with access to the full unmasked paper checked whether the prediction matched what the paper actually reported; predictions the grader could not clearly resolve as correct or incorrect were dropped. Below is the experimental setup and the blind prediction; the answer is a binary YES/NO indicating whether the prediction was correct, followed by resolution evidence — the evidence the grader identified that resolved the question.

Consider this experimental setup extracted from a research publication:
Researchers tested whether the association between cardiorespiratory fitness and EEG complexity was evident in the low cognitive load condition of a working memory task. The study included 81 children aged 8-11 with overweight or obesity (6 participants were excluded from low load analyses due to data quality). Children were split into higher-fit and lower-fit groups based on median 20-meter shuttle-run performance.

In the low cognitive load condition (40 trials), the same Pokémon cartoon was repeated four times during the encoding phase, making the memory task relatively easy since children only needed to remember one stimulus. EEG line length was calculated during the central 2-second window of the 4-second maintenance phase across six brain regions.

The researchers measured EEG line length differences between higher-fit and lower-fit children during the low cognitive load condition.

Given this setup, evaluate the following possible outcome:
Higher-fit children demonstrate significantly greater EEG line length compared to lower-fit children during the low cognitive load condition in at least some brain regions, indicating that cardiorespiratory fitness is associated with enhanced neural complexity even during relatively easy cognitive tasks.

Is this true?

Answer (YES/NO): NO